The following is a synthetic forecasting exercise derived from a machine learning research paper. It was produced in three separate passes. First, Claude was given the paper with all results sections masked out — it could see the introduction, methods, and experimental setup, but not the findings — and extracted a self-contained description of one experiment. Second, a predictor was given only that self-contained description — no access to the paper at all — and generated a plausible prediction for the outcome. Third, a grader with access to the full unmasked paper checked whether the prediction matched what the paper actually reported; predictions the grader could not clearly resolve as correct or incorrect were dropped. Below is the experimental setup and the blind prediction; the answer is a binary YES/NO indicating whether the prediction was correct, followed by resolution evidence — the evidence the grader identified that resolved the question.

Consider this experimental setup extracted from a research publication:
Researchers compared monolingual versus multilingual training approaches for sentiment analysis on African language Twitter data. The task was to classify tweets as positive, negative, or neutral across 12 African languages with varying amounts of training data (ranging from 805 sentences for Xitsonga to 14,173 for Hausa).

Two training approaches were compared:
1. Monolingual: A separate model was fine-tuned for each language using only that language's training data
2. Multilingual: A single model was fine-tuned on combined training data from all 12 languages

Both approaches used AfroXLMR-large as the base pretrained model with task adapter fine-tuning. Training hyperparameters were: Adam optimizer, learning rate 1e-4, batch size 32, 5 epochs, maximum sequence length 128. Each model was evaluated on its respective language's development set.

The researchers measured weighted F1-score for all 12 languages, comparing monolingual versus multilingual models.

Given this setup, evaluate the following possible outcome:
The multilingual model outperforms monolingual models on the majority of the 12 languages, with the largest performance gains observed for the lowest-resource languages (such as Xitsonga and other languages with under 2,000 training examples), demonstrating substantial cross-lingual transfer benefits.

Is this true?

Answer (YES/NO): NO